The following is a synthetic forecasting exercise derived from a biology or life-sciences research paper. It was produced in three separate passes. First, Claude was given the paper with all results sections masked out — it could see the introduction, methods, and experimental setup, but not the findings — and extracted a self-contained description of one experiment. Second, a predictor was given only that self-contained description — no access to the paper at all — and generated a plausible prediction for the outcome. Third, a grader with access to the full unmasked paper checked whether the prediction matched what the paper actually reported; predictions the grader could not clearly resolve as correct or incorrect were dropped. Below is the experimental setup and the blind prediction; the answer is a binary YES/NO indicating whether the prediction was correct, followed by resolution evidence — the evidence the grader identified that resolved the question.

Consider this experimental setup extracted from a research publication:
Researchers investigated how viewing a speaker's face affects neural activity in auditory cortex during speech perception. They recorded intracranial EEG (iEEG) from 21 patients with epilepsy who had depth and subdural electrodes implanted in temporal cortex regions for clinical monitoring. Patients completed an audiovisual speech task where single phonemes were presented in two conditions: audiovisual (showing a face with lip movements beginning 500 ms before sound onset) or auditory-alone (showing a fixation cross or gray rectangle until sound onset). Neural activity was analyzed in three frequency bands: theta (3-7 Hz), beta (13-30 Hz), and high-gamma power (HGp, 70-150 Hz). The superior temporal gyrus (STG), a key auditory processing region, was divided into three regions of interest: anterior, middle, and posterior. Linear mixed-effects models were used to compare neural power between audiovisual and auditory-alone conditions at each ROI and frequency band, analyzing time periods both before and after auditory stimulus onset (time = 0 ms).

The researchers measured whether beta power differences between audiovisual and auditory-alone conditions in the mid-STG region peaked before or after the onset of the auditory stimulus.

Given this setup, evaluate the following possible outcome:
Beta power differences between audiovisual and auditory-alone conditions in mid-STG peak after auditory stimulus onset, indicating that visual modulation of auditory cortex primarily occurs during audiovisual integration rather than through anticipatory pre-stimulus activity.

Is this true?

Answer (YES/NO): NO